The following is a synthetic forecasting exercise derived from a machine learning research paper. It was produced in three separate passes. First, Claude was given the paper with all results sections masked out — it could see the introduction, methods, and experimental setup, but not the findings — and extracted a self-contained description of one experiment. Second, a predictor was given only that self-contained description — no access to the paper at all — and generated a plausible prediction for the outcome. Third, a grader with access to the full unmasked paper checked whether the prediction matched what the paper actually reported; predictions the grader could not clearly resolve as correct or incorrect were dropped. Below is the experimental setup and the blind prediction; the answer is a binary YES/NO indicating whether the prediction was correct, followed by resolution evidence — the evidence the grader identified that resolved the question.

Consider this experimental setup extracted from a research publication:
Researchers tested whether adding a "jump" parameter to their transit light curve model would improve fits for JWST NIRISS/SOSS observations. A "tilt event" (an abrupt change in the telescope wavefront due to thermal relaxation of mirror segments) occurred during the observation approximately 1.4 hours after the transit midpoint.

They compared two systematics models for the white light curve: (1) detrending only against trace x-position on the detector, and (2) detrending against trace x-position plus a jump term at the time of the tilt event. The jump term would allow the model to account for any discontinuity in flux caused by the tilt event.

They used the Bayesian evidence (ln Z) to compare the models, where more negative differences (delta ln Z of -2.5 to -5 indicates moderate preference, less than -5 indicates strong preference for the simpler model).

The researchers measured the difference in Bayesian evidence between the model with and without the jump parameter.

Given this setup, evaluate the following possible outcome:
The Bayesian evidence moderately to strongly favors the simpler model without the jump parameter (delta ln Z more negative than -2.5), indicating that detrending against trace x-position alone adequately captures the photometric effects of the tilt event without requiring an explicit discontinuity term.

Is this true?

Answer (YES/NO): YES